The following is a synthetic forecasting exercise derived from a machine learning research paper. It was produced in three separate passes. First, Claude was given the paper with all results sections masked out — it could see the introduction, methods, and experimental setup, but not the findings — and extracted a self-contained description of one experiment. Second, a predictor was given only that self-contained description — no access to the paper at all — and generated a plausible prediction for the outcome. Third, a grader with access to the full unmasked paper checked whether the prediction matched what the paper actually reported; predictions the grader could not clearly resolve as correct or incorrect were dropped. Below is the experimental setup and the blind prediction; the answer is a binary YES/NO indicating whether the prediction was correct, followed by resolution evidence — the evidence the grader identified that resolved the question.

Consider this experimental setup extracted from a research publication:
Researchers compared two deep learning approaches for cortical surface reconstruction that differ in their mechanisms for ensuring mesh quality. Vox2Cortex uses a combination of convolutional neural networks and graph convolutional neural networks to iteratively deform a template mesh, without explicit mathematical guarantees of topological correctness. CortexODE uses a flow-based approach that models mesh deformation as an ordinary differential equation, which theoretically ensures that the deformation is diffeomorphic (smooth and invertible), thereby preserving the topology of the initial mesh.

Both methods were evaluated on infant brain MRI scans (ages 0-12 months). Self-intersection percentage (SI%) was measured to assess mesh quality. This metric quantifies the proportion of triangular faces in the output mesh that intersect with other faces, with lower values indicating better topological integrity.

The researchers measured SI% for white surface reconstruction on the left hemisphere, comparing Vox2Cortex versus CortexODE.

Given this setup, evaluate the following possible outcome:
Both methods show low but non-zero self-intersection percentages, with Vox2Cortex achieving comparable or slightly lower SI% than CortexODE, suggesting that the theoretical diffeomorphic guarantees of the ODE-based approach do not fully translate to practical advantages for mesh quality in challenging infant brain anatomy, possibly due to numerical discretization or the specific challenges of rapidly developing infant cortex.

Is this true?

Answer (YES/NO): NO